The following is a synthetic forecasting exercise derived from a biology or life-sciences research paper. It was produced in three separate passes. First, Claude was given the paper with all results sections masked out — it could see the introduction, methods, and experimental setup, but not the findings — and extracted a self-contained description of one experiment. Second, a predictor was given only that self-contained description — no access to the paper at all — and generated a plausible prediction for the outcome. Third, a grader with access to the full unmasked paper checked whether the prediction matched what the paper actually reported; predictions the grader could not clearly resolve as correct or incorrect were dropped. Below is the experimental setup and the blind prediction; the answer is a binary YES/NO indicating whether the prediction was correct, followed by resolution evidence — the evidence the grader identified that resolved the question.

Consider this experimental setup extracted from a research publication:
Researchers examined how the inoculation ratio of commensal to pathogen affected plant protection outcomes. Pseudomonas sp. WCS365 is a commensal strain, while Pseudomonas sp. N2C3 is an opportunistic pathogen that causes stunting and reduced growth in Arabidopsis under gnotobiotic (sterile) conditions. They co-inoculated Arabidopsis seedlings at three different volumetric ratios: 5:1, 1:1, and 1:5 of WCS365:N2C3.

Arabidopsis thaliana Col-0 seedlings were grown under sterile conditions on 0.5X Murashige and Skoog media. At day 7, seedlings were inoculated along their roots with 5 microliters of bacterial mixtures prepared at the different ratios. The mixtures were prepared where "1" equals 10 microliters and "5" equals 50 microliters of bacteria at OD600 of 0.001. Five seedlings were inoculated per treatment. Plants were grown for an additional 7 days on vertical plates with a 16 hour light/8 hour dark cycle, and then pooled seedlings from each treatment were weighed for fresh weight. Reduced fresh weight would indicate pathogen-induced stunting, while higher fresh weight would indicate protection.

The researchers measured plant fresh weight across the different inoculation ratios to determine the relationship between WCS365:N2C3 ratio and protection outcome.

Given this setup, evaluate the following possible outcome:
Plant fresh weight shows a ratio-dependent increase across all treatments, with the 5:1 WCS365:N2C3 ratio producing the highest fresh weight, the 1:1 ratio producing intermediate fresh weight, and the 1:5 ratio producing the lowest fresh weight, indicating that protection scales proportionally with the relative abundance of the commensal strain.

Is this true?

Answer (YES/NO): NO